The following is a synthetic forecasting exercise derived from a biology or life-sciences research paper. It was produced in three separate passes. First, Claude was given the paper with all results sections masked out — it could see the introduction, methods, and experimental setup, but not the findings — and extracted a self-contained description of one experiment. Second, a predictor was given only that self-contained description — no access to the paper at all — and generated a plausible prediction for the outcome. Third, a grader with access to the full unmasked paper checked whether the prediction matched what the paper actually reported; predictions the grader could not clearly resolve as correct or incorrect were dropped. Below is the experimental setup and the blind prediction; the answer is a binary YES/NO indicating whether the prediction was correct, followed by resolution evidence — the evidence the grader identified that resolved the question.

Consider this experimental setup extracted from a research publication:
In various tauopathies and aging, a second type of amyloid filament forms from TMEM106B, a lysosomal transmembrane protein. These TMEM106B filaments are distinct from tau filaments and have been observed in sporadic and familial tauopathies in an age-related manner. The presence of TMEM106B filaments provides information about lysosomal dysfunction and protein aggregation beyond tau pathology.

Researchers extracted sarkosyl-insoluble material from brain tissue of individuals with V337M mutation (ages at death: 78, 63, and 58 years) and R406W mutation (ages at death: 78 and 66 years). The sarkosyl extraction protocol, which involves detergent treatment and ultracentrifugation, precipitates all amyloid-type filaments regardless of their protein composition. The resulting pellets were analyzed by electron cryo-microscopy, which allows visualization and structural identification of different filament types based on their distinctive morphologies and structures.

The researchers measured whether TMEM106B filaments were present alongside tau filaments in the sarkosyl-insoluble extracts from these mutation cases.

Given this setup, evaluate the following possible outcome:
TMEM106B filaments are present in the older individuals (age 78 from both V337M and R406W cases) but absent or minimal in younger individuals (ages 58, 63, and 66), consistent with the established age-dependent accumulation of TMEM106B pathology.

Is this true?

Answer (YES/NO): NO